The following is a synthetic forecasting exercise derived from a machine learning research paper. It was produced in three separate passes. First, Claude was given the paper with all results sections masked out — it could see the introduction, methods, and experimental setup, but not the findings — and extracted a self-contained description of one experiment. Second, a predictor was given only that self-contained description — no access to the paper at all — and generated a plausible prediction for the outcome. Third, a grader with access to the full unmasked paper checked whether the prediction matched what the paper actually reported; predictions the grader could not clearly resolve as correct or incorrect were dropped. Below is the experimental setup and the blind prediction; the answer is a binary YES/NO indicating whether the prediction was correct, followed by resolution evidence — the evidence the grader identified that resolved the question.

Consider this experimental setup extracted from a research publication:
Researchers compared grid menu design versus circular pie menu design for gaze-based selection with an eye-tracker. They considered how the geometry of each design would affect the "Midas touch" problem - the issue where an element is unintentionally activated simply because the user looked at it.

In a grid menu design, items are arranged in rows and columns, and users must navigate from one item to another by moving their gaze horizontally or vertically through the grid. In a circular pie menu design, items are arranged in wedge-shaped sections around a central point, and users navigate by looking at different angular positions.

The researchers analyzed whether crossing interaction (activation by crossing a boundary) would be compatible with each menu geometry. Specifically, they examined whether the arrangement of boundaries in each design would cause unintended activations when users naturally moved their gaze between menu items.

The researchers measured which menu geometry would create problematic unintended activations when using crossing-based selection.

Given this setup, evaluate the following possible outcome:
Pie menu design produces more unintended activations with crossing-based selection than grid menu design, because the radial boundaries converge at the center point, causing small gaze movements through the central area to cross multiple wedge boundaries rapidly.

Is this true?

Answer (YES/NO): NO